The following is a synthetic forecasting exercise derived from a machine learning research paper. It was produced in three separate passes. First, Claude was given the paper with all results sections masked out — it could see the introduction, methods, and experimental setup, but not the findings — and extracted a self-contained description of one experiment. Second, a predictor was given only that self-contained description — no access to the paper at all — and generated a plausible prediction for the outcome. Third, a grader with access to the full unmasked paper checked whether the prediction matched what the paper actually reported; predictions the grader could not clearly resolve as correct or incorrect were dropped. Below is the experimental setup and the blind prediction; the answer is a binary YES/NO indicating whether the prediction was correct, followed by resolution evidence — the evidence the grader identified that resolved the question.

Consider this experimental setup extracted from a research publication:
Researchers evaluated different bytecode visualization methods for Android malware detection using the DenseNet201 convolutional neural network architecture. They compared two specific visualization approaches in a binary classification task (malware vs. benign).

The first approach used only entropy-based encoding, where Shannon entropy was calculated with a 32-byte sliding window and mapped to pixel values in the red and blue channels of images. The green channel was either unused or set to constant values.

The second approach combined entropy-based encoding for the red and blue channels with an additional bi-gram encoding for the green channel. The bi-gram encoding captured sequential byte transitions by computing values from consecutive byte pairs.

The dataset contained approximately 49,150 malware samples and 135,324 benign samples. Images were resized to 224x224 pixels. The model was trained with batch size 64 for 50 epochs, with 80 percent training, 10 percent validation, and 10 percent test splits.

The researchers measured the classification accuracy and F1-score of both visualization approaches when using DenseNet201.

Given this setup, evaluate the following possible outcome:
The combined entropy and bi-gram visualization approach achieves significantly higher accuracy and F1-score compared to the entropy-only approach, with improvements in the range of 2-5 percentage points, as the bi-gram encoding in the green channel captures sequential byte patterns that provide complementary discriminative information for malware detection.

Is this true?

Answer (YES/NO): NO